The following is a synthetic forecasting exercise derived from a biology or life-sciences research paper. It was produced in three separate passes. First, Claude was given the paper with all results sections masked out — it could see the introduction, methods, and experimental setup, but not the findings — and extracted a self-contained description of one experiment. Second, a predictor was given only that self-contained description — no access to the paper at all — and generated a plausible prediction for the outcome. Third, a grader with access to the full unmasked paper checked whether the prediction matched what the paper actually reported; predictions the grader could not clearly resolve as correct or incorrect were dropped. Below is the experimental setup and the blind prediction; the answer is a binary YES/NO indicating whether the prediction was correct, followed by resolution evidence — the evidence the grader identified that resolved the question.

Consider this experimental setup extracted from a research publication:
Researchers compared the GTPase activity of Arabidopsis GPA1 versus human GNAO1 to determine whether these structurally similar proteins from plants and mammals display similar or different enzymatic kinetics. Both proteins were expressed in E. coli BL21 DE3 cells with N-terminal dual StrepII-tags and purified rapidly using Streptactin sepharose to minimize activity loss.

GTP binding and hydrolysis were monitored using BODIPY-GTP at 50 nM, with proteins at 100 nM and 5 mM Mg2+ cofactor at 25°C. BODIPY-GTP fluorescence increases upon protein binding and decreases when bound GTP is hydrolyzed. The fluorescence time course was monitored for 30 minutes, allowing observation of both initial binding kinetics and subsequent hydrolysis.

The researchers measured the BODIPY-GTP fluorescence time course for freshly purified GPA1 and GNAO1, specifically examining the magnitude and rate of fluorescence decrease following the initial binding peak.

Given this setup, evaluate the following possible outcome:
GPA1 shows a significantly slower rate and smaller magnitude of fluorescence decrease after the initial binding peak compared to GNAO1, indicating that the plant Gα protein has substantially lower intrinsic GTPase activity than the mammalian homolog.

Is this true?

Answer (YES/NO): NO